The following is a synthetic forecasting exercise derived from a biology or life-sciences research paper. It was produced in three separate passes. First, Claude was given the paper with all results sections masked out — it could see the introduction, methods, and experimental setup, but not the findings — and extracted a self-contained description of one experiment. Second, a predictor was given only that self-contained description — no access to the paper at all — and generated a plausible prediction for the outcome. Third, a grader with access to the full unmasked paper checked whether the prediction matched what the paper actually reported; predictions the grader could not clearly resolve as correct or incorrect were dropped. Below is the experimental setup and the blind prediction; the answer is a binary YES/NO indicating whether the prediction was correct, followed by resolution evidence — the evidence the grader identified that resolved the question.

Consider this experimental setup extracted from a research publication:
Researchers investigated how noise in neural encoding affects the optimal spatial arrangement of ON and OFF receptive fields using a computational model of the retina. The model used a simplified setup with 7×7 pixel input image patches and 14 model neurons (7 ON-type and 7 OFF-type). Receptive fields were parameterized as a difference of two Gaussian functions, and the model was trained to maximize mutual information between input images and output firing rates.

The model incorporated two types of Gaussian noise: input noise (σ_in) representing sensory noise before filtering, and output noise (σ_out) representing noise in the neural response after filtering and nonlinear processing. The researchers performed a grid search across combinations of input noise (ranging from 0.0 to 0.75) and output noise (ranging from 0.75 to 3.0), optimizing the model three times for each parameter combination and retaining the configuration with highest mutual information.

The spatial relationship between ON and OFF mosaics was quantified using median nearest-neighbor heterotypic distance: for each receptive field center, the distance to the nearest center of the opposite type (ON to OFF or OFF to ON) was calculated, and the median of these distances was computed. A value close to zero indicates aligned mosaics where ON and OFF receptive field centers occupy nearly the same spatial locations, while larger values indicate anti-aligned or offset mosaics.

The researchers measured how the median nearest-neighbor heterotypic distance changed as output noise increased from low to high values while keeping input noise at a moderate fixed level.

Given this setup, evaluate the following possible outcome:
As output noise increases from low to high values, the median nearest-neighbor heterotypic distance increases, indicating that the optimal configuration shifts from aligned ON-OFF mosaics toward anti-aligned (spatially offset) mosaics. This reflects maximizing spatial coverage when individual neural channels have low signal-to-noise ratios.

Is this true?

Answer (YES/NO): YES